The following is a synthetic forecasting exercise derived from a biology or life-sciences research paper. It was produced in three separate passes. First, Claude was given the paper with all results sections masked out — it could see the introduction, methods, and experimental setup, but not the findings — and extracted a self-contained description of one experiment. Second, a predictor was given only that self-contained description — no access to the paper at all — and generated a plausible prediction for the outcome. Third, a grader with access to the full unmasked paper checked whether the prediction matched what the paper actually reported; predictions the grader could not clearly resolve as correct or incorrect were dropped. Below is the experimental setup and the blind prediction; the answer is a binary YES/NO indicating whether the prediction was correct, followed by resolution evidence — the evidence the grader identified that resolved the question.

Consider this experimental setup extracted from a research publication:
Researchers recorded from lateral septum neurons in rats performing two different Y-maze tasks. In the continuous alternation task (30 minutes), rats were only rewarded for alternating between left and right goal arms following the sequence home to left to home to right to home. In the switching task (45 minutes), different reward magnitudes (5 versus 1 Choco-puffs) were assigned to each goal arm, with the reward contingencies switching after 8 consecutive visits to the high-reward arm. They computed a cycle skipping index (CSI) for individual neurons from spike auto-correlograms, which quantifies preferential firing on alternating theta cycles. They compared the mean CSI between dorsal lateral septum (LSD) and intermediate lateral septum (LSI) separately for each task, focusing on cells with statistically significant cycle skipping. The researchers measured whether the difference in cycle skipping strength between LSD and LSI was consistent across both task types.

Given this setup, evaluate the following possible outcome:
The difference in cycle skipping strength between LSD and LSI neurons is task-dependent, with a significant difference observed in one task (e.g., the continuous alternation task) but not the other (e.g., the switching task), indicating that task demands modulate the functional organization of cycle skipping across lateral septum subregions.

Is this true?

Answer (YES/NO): YES